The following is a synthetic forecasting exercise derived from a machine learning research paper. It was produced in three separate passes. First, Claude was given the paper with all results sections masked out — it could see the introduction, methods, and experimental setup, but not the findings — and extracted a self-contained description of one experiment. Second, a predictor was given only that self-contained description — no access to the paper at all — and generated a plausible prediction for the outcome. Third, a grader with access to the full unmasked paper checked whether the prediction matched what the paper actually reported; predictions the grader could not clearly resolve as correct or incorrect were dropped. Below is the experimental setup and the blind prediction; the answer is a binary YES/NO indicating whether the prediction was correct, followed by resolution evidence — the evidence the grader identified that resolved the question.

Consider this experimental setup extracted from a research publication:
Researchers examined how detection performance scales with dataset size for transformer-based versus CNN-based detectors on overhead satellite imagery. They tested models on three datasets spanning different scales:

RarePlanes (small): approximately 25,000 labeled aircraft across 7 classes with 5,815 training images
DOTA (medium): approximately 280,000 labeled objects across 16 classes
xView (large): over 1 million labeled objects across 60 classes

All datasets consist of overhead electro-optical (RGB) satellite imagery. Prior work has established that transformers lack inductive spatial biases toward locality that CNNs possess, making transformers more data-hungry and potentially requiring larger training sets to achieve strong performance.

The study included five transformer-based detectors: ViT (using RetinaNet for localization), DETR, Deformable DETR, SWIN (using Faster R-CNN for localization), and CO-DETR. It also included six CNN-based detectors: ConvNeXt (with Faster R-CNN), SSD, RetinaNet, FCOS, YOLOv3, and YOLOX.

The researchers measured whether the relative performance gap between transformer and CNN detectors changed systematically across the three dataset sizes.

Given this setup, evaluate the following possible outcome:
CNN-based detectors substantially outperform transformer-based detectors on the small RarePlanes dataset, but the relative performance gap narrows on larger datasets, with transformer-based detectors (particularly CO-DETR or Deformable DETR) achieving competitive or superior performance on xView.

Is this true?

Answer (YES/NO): NO